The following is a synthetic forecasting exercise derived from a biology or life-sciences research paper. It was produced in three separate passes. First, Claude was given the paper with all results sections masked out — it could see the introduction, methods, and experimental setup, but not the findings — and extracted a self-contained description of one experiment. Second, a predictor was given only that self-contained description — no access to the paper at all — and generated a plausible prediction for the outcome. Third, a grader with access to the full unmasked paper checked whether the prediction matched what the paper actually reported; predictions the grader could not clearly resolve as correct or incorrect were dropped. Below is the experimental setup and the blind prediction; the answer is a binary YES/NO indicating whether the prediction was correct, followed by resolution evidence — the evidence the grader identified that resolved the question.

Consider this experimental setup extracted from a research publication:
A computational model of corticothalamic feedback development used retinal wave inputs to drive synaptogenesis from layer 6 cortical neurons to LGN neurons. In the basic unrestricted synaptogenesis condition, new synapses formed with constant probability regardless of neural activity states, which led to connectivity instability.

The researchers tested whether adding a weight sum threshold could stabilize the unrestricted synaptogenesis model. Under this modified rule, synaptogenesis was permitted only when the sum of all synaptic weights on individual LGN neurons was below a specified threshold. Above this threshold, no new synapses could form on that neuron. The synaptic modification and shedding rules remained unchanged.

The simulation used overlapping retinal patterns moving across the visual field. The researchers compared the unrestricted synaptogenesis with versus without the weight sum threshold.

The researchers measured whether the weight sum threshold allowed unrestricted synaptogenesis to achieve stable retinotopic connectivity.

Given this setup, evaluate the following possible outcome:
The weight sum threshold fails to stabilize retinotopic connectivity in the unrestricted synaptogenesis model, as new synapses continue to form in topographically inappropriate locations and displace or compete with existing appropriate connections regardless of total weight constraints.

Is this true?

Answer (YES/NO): NO